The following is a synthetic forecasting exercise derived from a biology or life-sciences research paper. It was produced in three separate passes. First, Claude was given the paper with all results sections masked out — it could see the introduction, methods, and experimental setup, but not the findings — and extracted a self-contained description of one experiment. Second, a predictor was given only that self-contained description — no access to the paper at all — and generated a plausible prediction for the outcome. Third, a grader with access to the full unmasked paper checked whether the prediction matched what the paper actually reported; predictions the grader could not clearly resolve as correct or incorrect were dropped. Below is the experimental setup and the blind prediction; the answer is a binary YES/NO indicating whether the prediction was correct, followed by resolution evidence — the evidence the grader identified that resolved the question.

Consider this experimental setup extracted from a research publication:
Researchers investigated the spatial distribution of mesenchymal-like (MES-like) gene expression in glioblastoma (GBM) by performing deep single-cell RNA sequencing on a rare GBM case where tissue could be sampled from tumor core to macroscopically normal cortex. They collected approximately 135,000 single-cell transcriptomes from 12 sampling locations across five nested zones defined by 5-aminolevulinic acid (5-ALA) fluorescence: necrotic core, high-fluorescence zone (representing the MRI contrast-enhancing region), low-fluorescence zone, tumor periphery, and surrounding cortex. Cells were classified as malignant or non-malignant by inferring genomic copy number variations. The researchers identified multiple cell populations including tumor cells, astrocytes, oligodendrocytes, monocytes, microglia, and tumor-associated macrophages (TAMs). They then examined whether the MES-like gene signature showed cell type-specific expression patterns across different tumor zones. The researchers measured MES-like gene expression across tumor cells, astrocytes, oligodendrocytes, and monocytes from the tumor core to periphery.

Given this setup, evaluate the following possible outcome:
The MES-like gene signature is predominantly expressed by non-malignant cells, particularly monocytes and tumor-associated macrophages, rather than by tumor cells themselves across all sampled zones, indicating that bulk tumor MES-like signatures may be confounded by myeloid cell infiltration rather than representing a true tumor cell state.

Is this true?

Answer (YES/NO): NO